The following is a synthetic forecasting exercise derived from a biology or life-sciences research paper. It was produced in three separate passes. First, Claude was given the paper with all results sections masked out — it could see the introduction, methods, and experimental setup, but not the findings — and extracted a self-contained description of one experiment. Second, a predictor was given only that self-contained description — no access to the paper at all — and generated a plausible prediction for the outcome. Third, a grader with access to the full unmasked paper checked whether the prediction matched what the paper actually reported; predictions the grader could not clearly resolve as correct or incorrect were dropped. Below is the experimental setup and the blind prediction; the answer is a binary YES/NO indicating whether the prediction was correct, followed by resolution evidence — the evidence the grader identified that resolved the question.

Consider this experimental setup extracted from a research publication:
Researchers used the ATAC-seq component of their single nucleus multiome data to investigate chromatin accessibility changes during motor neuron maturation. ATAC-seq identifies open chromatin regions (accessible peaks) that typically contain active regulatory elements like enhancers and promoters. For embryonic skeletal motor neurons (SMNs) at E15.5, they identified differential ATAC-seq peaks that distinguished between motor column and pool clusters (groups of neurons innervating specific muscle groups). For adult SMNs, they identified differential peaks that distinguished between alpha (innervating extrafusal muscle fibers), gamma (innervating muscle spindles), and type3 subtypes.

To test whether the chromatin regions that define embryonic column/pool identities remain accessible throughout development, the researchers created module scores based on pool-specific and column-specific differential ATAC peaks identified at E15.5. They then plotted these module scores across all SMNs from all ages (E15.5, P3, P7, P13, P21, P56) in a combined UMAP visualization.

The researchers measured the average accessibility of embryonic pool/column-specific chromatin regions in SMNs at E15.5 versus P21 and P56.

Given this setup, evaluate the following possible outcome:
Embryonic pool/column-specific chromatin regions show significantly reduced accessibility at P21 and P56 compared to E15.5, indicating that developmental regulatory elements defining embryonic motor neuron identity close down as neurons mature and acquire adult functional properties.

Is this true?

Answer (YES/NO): YES